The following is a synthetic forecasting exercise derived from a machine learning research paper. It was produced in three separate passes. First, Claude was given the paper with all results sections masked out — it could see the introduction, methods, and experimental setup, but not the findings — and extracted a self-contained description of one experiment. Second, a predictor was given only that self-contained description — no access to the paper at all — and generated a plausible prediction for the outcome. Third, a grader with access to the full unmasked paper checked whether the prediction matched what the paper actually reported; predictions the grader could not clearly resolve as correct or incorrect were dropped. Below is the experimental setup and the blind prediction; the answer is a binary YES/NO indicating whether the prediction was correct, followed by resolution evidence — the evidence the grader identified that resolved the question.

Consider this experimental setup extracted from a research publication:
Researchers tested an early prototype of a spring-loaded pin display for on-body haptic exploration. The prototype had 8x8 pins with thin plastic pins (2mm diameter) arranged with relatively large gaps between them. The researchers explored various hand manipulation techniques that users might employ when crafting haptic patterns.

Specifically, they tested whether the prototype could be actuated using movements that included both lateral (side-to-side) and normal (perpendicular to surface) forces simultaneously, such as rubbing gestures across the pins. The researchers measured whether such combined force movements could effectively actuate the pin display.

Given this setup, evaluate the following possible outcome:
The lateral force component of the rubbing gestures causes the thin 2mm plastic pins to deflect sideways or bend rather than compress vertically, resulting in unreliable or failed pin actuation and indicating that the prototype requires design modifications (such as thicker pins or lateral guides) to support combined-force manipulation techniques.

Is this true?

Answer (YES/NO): NO